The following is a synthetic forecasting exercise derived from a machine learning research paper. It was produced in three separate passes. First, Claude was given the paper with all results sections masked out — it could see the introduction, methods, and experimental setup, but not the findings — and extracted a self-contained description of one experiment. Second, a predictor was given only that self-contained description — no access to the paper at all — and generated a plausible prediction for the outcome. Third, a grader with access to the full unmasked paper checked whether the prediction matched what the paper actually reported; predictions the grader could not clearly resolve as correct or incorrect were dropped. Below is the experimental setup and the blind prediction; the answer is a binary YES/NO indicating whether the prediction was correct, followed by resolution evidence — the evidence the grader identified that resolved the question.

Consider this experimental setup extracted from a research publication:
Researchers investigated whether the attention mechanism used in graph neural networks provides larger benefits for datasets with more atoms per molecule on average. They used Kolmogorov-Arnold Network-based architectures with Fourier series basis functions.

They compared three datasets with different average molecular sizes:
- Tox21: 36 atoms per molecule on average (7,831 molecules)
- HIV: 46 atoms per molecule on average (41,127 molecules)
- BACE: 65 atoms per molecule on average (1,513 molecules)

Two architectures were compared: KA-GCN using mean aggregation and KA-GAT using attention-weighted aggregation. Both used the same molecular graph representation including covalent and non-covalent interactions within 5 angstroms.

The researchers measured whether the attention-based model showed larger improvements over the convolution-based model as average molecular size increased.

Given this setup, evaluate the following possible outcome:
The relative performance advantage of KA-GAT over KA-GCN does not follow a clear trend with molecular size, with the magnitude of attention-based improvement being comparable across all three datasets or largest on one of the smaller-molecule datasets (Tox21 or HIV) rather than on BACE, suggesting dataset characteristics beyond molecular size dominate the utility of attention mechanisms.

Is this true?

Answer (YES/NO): YES